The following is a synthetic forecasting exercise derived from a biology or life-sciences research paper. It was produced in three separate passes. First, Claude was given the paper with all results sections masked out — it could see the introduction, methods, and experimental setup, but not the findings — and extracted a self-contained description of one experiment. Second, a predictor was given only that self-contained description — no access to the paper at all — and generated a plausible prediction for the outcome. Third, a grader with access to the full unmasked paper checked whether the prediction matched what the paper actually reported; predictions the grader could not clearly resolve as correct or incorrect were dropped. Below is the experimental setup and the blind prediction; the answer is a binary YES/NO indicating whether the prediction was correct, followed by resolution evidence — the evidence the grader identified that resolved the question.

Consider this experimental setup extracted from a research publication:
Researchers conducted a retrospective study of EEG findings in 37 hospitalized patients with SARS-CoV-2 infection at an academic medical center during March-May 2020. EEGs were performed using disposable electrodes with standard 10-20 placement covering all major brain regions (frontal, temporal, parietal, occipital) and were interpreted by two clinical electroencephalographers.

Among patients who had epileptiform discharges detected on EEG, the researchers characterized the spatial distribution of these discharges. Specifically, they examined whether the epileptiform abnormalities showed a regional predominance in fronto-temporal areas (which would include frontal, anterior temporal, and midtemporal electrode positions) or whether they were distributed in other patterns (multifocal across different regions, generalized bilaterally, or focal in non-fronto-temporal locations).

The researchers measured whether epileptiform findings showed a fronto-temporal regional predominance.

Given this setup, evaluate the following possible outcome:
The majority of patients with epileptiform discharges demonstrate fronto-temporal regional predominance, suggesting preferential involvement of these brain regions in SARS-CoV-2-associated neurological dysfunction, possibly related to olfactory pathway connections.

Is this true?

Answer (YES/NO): NO